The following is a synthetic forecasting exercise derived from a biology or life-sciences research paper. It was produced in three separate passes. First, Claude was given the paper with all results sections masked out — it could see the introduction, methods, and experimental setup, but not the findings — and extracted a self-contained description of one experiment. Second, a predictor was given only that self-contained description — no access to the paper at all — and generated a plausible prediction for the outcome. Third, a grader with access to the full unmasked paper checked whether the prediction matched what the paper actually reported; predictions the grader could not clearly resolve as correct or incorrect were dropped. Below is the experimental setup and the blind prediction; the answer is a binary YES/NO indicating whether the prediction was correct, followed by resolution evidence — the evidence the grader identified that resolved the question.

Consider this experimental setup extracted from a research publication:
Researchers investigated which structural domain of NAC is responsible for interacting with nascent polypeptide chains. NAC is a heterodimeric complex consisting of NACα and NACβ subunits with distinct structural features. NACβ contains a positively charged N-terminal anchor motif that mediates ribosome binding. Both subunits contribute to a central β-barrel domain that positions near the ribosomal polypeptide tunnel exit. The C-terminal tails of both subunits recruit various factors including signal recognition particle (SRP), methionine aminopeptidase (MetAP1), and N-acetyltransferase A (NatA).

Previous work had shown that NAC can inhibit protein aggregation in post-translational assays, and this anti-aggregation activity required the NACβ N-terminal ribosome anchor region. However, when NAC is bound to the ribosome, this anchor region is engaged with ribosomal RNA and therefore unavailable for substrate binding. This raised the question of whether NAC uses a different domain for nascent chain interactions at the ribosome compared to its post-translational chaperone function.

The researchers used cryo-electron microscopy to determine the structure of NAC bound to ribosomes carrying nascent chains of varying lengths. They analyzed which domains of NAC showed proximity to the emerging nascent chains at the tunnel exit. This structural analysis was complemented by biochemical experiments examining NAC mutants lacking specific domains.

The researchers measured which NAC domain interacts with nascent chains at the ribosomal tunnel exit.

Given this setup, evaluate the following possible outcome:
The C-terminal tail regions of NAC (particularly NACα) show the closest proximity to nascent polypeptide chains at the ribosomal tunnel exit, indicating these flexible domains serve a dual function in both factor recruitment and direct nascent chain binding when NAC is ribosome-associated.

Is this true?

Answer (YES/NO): NO